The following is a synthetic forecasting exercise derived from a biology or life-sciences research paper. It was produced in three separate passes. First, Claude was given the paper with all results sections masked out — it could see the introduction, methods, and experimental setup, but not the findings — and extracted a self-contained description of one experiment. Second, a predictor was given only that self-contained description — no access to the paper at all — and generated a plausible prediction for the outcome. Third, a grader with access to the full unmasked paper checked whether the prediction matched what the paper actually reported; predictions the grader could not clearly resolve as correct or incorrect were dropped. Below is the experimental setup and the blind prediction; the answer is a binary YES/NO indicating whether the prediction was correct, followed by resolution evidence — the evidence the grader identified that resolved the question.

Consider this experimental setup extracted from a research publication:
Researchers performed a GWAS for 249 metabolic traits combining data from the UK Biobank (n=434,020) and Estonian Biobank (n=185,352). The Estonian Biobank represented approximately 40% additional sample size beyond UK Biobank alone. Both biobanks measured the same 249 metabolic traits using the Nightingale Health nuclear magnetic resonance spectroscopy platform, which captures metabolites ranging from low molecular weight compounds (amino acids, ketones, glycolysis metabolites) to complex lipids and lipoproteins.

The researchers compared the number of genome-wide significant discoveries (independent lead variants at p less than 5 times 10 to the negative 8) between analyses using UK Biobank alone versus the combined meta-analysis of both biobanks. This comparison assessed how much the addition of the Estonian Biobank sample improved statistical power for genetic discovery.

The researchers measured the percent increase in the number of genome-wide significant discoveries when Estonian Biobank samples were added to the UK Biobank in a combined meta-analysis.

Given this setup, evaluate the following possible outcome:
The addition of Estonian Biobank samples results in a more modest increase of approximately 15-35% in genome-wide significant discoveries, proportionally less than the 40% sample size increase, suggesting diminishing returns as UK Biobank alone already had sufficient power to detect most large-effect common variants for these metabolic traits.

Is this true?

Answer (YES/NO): NO